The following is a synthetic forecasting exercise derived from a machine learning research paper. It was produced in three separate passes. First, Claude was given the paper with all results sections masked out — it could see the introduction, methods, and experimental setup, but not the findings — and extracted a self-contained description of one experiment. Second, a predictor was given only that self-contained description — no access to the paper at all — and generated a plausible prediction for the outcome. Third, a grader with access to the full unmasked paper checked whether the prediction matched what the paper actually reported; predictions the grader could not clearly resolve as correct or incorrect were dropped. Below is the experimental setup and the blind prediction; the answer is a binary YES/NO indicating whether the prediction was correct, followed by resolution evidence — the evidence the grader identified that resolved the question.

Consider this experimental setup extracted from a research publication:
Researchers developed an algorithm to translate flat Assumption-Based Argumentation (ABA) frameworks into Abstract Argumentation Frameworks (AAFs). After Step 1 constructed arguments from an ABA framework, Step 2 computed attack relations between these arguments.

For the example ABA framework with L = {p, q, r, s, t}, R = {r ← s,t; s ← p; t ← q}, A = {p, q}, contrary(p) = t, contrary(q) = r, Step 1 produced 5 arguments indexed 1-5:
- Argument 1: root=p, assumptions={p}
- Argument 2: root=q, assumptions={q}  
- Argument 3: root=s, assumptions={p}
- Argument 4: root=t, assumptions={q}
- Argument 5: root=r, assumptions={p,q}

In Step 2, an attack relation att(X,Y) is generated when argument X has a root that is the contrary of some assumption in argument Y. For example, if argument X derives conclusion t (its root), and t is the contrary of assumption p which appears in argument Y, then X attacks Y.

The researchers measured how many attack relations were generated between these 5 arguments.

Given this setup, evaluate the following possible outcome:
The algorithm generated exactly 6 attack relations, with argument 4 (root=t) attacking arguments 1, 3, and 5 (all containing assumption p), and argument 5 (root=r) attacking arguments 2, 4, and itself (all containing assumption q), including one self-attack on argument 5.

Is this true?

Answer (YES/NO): YES